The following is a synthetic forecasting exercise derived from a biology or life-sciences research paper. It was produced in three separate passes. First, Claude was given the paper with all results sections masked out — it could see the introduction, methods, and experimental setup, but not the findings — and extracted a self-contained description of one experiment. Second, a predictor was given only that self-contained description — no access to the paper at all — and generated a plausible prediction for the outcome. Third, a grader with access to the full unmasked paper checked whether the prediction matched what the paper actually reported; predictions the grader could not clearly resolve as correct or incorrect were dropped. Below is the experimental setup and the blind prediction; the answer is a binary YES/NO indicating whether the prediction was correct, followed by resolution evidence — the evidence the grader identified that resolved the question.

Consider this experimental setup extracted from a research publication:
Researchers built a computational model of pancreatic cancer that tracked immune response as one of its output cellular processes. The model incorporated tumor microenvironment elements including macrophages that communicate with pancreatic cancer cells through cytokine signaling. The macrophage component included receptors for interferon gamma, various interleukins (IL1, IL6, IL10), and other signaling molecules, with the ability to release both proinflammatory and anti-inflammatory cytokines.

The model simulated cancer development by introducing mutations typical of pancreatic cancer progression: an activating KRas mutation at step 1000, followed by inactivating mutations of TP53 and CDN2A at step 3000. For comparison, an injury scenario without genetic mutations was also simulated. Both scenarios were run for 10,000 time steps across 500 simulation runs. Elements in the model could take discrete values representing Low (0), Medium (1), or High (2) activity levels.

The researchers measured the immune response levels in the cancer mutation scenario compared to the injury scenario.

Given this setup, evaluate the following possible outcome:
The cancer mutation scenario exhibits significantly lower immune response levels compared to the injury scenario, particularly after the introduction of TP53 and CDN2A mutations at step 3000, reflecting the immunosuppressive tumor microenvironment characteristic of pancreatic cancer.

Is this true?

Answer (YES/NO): YES